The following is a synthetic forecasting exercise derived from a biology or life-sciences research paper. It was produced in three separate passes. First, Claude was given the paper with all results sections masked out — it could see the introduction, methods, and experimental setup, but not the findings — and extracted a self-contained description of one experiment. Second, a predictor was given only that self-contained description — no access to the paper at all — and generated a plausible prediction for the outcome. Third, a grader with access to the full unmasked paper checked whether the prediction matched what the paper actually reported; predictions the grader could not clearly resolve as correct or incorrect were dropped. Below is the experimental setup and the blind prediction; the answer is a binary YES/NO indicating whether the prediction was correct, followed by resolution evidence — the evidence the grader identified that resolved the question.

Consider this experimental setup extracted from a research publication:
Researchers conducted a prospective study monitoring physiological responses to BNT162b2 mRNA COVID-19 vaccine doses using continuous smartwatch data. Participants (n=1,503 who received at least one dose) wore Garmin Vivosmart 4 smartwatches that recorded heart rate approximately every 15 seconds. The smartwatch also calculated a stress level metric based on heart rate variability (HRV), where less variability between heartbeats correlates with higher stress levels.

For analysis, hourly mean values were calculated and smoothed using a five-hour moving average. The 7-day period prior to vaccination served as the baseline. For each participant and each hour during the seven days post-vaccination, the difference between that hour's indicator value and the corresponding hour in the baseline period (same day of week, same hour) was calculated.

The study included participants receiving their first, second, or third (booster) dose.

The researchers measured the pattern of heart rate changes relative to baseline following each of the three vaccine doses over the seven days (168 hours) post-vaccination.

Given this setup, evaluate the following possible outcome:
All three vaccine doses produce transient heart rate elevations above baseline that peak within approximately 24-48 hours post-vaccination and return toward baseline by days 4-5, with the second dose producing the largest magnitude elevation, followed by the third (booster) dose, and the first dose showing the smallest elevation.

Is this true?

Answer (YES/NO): NO